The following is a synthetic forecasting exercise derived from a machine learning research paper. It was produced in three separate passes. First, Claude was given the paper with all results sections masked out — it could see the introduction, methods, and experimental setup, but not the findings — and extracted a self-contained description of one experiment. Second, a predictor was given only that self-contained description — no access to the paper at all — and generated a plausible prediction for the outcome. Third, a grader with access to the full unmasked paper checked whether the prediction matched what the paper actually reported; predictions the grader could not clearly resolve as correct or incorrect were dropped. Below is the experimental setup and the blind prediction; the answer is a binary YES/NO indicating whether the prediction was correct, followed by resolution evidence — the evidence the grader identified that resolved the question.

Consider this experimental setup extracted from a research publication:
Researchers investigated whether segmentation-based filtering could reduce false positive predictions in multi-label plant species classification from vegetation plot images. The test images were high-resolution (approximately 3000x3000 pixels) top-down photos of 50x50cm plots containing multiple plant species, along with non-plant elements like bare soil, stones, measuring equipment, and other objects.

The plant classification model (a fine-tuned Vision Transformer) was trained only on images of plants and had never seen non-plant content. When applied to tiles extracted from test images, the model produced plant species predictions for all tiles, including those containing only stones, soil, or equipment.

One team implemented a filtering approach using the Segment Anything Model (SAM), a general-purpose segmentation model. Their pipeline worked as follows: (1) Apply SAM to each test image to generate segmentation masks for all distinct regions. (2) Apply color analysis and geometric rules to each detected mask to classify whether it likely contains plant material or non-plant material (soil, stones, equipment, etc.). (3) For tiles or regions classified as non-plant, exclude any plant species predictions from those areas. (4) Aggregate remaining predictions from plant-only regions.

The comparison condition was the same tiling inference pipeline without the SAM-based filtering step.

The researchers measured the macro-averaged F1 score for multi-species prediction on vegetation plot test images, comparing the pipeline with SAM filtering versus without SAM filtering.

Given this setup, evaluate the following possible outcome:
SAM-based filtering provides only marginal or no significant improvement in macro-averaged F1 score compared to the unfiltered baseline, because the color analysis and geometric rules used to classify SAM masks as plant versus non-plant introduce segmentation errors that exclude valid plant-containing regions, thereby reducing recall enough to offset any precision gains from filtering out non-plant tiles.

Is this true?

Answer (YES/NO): NO